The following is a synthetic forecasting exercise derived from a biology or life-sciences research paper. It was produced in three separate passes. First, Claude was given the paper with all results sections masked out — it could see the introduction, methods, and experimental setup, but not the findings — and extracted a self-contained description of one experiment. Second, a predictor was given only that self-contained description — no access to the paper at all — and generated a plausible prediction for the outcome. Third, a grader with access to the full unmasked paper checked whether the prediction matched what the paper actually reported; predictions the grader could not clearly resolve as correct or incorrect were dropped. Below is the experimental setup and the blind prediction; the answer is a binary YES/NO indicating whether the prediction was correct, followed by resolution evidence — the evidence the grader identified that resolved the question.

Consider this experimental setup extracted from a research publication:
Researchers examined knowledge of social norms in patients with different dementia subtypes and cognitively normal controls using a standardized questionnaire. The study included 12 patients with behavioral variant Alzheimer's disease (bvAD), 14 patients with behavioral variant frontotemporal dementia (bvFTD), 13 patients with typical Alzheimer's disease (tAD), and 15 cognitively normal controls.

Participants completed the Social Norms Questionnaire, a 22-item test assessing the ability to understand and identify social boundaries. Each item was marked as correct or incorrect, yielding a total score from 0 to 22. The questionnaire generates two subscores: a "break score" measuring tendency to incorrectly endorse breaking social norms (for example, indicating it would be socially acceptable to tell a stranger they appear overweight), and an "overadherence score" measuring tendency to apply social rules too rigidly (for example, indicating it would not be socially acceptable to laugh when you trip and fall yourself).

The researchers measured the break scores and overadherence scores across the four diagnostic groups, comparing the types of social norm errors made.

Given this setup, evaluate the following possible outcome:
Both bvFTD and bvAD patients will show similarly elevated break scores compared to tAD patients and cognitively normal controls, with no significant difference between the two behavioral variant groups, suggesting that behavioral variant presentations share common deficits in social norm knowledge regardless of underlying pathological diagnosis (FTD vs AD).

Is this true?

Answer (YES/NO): NO